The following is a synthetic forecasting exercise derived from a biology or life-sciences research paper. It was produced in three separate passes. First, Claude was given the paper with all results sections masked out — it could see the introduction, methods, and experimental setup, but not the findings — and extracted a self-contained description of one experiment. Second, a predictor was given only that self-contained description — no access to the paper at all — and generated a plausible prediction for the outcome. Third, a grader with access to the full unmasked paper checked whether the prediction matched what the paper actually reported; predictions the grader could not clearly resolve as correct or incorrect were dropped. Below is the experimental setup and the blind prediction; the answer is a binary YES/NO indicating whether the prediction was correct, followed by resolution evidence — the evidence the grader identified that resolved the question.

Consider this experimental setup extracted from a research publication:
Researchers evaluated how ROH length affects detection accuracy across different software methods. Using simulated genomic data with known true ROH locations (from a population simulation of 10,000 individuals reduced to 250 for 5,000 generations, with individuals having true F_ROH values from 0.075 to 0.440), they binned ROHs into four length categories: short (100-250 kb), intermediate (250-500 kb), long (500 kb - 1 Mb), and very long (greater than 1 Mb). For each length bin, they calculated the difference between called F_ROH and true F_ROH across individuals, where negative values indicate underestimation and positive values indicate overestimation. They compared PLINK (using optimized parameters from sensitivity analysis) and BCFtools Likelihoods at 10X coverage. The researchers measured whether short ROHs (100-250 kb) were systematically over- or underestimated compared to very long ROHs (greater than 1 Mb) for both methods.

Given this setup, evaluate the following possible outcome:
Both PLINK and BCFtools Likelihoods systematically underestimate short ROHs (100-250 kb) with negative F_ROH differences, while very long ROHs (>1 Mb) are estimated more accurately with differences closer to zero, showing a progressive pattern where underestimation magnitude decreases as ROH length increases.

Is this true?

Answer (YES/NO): NO